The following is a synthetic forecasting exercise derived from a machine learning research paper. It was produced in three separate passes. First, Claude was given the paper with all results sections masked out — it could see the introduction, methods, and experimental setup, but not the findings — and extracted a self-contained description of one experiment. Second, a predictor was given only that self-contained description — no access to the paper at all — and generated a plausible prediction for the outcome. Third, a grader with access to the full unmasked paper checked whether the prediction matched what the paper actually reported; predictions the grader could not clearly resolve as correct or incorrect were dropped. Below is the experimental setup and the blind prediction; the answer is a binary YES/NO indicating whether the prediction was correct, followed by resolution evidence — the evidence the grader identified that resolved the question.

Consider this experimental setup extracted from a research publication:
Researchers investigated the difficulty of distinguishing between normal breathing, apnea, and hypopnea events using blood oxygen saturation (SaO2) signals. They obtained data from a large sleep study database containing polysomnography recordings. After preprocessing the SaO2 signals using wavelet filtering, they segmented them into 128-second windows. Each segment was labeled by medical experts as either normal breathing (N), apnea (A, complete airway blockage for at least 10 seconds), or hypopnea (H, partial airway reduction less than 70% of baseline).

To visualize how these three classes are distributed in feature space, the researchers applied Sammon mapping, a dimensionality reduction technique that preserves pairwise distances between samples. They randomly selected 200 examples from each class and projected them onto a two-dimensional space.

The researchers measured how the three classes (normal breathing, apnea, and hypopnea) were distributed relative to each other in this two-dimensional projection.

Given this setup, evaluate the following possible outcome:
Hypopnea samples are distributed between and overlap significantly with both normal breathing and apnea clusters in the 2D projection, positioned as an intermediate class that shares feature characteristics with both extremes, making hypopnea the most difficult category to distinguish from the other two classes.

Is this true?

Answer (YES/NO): YES